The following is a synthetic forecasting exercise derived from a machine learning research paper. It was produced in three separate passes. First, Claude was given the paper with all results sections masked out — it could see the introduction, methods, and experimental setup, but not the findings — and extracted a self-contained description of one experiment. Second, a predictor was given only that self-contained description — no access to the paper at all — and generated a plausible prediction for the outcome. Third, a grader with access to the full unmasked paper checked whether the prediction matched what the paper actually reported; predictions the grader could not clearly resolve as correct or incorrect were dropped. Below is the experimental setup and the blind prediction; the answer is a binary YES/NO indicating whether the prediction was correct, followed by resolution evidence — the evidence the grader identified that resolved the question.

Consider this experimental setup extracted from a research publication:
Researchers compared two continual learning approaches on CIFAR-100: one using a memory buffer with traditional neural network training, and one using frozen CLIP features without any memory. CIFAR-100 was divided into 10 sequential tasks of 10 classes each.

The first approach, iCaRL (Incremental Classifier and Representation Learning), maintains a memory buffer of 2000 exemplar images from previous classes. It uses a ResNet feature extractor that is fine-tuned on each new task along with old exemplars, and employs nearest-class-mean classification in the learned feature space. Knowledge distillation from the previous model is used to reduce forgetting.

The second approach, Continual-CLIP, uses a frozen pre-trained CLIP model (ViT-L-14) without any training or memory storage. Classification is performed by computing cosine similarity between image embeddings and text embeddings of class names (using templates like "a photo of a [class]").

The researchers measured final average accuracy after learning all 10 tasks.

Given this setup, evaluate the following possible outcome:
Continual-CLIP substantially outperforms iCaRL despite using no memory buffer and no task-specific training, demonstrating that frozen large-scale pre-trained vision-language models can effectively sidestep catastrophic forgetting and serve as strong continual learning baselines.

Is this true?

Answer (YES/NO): YES